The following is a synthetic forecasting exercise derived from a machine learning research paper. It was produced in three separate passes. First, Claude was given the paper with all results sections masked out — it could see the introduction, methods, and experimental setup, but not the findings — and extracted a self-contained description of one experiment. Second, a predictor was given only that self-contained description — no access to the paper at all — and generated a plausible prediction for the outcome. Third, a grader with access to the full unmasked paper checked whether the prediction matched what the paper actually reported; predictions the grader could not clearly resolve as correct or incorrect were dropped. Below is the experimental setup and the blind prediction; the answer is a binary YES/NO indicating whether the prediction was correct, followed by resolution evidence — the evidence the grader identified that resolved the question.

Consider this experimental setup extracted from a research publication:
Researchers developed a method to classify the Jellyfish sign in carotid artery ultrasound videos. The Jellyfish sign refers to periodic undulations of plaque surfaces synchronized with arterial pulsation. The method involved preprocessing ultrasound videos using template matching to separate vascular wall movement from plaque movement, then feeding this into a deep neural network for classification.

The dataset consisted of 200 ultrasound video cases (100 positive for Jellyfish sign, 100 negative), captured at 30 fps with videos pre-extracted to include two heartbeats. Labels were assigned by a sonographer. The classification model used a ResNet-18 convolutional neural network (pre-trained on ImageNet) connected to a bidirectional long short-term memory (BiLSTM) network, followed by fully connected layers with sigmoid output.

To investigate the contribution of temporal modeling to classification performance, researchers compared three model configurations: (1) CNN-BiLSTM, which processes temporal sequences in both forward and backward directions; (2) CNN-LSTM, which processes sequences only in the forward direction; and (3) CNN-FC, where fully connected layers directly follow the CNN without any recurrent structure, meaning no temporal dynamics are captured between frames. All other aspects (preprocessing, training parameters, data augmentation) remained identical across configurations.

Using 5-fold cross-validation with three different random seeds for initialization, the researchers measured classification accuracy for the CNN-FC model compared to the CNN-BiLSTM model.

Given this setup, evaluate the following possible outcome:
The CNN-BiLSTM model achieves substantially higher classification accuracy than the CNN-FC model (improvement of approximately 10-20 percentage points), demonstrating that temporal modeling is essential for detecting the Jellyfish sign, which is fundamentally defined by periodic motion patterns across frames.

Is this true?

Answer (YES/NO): NO